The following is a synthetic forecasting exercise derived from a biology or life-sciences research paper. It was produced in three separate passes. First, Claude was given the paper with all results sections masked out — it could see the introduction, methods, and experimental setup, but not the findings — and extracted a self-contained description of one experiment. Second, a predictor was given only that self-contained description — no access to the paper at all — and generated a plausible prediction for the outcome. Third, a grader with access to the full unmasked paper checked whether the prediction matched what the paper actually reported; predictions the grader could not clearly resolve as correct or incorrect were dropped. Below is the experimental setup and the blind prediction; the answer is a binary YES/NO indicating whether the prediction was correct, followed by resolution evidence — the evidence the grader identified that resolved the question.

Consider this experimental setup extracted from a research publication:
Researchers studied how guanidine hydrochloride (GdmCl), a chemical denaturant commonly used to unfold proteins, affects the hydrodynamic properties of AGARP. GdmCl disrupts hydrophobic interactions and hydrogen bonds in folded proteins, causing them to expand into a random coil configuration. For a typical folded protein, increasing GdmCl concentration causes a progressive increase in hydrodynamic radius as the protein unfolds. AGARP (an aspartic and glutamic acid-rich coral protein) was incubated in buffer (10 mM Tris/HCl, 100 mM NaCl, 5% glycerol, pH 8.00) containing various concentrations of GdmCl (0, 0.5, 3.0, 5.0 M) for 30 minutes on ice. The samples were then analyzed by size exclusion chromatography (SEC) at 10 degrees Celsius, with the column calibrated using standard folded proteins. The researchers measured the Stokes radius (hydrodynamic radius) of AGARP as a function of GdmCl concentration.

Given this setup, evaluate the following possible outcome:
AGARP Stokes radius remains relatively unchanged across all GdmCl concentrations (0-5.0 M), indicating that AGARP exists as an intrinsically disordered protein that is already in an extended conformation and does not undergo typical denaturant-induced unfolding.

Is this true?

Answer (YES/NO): NO